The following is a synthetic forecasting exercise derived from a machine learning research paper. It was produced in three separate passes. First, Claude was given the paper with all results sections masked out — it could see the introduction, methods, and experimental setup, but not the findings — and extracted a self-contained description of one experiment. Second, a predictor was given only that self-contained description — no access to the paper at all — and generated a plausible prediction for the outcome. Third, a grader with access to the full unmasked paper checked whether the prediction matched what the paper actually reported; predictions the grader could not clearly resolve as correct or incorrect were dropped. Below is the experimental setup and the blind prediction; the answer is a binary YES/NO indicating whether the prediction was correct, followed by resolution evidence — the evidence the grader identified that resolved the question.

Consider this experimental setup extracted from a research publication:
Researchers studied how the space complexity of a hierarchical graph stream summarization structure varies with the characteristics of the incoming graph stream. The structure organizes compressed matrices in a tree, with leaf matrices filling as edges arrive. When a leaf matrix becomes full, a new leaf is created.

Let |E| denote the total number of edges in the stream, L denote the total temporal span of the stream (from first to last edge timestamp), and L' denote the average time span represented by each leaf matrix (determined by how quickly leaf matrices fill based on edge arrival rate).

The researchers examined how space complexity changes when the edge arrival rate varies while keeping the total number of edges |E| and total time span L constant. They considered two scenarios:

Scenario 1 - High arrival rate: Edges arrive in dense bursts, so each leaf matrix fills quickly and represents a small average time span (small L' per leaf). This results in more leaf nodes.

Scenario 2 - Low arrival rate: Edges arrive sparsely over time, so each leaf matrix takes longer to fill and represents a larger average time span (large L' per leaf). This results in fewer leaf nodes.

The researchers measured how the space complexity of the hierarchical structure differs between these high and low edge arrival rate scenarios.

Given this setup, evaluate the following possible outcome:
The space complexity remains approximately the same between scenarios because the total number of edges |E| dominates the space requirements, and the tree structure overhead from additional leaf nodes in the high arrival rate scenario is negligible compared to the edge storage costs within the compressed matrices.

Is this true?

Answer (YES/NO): NO